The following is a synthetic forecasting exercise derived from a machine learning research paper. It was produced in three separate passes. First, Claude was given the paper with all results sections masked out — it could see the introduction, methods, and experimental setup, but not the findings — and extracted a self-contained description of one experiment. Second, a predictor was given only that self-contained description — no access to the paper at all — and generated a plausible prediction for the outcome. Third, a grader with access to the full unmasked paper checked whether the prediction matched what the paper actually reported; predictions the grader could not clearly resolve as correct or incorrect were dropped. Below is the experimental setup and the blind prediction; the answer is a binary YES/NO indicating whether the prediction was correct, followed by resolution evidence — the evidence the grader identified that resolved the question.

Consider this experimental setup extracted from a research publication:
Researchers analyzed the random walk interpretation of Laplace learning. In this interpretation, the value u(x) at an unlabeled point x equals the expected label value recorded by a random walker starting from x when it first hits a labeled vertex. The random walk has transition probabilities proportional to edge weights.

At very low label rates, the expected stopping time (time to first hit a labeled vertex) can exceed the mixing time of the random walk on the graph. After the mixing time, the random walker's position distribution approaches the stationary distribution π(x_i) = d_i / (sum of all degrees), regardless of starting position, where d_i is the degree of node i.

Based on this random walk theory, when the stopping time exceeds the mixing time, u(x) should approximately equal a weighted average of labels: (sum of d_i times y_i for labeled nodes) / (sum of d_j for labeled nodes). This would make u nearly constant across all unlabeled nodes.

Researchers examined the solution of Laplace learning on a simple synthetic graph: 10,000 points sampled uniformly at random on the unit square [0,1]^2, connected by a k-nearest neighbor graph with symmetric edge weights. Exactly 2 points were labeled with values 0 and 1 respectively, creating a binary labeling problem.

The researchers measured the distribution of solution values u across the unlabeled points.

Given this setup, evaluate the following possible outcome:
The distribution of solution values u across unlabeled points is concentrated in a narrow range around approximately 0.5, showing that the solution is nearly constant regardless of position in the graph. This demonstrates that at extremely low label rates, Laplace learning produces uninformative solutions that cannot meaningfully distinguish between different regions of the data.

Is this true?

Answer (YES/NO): YES